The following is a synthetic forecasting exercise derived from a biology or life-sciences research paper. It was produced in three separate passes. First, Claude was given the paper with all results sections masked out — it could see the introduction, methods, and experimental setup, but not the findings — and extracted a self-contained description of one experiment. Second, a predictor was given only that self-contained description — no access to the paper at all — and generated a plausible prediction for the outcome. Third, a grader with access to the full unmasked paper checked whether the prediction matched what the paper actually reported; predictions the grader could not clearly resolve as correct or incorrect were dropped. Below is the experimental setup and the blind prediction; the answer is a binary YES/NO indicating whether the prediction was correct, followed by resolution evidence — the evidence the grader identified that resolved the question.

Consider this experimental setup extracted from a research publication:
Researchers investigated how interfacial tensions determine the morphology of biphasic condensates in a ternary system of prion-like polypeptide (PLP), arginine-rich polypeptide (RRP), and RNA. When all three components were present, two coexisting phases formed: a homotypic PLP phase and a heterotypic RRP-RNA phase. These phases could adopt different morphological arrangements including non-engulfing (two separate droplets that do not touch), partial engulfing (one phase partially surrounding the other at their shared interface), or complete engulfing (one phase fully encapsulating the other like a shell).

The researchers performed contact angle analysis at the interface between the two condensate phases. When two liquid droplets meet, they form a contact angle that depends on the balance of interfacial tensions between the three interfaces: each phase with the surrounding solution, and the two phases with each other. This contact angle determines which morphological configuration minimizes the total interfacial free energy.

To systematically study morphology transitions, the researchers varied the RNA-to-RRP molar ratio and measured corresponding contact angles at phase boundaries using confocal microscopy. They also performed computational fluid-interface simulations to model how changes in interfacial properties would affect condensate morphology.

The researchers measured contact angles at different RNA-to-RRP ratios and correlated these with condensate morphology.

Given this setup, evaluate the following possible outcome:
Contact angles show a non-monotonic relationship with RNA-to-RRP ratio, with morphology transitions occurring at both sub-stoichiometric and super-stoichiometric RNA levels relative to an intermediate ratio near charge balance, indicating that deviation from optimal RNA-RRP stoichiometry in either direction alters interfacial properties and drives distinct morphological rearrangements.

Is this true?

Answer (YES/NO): NO